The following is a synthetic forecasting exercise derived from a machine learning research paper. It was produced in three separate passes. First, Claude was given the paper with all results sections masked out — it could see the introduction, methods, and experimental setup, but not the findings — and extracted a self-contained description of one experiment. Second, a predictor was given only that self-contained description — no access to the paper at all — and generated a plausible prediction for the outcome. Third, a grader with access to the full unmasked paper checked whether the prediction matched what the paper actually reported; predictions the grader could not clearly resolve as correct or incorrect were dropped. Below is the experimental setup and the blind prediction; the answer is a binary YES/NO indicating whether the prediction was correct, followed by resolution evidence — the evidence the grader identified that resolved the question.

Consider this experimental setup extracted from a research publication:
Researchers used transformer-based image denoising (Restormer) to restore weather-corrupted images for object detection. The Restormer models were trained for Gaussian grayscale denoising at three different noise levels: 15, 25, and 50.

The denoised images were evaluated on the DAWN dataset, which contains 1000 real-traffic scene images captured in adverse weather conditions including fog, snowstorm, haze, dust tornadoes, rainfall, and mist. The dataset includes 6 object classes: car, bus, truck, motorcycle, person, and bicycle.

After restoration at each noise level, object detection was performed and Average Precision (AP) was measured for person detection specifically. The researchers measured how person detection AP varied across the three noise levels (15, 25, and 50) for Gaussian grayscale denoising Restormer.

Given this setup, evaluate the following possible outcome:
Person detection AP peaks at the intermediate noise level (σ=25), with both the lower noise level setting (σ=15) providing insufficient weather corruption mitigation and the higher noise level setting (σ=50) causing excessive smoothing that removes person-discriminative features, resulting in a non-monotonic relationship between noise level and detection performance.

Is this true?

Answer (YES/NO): NO